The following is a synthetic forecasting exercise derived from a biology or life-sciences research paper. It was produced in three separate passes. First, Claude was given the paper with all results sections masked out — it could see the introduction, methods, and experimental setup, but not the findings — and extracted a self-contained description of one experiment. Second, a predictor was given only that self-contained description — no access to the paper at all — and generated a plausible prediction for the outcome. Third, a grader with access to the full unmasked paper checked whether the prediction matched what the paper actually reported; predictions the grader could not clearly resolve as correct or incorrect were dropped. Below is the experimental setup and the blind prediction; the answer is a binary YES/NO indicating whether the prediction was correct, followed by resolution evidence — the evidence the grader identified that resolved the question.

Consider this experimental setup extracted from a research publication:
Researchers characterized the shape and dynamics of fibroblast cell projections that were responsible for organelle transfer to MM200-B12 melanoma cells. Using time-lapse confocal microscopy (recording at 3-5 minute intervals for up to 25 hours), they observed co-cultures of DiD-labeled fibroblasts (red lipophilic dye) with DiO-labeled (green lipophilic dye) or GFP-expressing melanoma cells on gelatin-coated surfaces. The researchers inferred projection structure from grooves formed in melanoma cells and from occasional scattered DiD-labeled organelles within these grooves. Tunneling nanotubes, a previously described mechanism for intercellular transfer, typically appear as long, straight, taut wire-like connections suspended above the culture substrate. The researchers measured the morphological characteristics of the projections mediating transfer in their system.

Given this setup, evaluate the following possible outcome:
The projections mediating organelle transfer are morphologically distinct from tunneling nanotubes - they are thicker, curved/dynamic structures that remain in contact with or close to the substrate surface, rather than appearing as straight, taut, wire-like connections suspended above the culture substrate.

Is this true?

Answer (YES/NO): NO